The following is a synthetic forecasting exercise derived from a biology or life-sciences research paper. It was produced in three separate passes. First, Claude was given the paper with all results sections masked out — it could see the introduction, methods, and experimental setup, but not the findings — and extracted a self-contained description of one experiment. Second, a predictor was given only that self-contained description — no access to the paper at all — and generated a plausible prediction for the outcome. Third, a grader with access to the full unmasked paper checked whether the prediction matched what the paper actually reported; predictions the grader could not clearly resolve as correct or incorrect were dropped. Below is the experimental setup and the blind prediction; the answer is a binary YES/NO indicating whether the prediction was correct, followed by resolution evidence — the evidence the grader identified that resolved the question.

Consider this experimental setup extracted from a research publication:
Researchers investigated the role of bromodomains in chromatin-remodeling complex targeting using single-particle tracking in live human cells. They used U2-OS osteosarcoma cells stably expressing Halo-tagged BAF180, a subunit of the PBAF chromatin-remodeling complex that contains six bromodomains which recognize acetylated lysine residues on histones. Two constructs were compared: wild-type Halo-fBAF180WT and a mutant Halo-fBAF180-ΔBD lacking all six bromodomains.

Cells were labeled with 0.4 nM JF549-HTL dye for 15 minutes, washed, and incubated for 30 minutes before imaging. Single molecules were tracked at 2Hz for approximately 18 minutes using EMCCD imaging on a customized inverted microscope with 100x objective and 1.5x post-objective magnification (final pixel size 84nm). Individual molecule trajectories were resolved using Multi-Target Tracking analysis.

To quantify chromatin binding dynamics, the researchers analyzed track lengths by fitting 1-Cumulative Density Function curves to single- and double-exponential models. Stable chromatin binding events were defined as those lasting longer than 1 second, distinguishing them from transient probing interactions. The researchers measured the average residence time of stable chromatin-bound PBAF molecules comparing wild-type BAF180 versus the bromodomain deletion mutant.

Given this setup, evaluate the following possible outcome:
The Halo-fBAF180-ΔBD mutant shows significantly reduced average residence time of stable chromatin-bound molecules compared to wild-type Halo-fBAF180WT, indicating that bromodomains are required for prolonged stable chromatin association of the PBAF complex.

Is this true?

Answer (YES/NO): YES